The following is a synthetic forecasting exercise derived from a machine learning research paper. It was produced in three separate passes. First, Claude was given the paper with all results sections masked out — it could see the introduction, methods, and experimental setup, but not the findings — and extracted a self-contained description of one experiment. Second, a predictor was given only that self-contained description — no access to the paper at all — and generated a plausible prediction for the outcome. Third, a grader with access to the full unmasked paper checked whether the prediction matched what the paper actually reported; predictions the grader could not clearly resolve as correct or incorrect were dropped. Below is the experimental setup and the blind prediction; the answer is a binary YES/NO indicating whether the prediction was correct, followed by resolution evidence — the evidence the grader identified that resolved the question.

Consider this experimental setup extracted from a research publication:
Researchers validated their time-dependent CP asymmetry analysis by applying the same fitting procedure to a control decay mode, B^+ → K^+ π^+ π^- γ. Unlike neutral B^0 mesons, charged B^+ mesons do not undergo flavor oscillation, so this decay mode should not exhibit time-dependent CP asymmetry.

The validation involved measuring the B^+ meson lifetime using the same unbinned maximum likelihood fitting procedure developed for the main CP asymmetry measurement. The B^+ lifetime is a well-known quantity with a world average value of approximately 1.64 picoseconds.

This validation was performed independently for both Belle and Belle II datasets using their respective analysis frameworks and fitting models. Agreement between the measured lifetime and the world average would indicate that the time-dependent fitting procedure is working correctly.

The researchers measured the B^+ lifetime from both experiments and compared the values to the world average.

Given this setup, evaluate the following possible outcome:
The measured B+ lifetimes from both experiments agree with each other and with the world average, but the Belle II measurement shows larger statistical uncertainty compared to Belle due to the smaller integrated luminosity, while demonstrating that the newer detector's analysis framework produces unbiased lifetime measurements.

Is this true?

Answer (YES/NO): NO